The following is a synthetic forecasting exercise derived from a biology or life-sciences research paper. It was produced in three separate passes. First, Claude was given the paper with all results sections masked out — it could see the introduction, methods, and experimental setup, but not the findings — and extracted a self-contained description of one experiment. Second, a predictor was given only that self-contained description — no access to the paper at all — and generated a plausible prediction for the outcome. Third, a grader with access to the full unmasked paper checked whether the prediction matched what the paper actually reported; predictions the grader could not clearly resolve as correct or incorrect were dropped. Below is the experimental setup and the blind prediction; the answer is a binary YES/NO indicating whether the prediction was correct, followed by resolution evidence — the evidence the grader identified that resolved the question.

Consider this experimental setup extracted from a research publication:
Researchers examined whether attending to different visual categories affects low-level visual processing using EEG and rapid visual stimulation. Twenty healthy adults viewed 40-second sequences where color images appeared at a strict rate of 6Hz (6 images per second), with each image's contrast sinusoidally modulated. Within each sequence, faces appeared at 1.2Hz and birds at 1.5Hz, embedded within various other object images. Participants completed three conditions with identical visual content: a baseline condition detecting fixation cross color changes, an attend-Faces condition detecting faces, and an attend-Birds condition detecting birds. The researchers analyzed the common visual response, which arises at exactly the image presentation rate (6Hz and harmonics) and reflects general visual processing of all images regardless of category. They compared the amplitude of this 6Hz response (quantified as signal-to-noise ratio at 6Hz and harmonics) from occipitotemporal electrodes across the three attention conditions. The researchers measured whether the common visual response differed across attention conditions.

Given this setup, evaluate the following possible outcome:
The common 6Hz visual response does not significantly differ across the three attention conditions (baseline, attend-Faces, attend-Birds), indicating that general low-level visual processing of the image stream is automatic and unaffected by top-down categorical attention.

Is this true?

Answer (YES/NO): YES